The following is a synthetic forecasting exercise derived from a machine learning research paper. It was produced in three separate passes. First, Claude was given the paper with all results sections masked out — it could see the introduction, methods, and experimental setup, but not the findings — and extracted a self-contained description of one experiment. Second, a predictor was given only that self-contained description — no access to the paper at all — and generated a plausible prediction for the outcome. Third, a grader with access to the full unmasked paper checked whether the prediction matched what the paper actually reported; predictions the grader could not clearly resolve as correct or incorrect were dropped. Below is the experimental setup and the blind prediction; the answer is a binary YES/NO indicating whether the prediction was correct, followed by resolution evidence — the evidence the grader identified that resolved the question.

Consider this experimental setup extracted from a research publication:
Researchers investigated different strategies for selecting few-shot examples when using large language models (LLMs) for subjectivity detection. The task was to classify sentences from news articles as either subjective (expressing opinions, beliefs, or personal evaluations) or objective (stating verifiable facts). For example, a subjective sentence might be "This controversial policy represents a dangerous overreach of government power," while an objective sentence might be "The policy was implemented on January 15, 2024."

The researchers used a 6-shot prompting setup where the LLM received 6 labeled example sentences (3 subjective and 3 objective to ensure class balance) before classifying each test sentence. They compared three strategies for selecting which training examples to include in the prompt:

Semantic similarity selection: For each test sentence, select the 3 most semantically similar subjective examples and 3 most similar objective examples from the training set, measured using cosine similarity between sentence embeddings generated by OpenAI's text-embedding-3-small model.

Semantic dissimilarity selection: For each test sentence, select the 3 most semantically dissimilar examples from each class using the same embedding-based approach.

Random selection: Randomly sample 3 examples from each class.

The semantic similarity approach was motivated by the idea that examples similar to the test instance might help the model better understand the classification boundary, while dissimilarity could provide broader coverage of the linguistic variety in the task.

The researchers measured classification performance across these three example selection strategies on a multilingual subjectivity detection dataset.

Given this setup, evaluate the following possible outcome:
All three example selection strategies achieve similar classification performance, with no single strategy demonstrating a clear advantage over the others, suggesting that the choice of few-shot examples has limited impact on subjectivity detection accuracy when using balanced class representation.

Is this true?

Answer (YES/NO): NO